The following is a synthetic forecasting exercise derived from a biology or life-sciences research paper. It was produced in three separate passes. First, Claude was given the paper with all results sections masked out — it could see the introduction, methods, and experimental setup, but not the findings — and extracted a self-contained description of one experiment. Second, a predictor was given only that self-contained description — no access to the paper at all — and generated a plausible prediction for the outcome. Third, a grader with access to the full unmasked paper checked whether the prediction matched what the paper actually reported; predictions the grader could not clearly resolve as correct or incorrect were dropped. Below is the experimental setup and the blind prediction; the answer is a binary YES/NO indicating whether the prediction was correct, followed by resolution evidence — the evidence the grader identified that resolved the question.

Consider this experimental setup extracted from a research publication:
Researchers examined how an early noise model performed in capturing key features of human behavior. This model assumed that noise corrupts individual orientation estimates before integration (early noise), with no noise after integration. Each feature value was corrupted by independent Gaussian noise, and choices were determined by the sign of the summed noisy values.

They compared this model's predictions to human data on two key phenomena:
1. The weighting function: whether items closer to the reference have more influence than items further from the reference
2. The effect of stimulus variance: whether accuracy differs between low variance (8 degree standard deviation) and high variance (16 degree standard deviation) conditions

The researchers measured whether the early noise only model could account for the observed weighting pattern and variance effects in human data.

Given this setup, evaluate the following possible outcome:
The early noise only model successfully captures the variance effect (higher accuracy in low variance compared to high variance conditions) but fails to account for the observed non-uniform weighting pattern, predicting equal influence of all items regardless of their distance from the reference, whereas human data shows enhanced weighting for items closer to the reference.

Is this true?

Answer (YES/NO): NO